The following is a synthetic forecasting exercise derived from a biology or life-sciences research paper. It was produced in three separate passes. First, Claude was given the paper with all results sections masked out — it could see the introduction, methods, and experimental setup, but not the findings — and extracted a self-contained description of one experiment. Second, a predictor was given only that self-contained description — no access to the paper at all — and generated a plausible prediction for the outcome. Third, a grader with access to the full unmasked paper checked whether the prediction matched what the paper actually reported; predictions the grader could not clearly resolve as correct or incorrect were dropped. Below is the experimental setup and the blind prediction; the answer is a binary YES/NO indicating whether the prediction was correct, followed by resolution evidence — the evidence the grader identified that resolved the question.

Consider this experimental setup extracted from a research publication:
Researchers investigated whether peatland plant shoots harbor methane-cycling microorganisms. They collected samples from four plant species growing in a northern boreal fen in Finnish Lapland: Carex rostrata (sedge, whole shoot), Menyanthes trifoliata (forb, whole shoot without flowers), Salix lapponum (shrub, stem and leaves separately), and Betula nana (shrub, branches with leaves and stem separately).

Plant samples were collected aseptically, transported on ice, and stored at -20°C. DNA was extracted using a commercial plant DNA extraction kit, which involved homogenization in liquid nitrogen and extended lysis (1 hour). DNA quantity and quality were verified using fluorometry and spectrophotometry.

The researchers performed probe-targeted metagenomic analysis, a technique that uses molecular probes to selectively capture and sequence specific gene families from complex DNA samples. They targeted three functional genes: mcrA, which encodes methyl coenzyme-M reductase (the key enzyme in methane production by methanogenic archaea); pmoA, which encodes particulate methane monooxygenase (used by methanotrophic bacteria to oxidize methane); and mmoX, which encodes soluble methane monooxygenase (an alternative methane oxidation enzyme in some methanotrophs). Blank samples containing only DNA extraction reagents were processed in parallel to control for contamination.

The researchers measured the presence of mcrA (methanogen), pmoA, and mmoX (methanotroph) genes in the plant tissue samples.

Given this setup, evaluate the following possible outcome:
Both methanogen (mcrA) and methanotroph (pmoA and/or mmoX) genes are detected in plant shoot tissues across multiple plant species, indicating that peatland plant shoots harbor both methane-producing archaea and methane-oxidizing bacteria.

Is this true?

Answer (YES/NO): YES